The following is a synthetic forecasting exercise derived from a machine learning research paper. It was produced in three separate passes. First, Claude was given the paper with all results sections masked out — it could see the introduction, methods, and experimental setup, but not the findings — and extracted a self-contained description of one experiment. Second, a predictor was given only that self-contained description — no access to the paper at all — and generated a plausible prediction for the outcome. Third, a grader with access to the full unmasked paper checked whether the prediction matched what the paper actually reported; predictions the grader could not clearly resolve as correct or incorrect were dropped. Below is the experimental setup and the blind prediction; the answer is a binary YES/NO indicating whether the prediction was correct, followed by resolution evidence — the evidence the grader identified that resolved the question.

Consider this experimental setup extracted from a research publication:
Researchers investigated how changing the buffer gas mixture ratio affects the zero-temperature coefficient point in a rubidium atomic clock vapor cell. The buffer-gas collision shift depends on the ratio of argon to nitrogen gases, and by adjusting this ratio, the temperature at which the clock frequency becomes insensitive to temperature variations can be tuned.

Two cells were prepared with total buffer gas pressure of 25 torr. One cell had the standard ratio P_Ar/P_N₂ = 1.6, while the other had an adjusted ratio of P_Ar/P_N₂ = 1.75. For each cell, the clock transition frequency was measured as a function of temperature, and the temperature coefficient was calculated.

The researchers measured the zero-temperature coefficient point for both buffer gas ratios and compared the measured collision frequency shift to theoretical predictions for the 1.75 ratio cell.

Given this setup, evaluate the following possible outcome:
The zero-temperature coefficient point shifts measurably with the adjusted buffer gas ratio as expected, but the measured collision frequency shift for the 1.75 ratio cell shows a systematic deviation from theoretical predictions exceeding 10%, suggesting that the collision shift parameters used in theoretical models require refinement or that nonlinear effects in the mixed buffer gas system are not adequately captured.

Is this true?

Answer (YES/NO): NO